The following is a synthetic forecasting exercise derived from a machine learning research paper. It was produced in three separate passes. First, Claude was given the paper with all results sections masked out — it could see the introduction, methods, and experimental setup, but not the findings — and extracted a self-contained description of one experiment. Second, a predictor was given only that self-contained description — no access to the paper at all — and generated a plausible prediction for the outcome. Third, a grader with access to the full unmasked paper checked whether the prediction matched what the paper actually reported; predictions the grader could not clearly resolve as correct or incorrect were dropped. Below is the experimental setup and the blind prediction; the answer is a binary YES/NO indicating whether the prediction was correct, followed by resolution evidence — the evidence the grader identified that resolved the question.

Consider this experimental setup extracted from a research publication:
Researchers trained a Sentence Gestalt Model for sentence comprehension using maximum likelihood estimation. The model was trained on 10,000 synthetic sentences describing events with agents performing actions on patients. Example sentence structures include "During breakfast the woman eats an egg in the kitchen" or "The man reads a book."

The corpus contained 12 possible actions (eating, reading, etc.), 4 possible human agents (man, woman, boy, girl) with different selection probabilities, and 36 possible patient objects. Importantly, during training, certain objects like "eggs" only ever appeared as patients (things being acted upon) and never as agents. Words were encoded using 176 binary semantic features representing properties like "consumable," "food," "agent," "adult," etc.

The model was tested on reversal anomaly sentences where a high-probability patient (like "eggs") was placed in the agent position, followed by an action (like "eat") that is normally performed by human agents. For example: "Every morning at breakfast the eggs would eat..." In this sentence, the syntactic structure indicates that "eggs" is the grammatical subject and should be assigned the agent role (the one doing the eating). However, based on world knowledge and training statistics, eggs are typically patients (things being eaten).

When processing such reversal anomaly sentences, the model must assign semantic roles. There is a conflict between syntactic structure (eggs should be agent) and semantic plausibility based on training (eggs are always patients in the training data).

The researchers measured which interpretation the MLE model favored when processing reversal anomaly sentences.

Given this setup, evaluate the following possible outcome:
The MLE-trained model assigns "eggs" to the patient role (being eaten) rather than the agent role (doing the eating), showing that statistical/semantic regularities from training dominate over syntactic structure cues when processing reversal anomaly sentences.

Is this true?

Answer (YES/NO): YES